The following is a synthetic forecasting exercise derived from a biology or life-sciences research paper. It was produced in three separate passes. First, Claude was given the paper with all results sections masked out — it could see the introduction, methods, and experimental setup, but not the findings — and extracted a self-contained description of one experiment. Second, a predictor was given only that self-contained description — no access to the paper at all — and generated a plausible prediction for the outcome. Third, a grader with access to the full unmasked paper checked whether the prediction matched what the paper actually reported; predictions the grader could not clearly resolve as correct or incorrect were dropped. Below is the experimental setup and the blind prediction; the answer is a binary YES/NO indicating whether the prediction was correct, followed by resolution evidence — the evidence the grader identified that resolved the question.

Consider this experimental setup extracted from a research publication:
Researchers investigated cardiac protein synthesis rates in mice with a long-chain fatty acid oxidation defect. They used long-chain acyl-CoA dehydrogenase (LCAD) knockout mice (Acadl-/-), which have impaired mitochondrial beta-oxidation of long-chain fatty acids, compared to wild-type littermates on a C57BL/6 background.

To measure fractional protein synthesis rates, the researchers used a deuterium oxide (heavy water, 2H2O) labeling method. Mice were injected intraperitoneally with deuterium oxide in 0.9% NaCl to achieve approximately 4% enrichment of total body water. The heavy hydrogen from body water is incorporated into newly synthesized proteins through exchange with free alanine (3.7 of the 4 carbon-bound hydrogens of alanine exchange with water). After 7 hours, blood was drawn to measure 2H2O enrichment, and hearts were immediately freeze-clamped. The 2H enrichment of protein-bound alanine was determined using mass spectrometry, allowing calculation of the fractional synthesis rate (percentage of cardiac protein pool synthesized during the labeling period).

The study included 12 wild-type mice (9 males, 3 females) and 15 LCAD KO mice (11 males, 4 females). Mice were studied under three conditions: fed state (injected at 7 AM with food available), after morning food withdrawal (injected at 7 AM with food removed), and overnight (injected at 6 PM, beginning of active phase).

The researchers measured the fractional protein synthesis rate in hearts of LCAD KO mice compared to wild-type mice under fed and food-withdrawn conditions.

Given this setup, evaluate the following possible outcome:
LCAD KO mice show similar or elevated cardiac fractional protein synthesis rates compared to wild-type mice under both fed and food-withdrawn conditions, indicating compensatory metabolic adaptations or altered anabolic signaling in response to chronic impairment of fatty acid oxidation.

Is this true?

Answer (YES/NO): NO